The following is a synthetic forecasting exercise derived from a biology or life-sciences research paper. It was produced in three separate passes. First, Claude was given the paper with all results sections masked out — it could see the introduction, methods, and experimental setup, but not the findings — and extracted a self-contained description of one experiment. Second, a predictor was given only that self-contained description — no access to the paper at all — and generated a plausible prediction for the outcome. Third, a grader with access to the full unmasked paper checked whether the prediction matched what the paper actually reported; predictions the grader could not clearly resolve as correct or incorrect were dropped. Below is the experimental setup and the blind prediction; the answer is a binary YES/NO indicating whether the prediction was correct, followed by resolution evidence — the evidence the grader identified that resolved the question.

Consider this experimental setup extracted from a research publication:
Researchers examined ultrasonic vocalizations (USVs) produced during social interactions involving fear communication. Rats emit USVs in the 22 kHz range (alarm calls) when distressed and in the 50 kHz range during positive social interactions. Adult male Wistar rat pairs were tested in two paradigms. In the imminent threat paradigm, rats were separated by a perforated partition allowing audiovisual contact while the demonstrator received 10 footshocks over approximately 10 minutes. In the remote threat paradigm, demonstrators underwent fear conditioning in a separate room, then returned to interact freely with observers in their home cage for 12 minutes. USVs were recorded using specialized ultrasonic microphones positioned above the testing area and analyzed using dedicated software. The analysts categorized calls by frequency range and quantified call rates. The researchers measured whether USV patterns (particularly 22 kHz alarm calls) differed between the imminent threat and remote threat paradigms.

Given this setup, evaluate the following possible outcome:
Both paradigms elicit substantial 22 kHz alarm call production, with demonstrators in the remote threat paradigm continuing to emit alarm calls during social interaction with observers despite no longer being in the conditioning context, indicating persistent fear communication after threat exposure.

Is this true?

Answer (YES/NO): NO